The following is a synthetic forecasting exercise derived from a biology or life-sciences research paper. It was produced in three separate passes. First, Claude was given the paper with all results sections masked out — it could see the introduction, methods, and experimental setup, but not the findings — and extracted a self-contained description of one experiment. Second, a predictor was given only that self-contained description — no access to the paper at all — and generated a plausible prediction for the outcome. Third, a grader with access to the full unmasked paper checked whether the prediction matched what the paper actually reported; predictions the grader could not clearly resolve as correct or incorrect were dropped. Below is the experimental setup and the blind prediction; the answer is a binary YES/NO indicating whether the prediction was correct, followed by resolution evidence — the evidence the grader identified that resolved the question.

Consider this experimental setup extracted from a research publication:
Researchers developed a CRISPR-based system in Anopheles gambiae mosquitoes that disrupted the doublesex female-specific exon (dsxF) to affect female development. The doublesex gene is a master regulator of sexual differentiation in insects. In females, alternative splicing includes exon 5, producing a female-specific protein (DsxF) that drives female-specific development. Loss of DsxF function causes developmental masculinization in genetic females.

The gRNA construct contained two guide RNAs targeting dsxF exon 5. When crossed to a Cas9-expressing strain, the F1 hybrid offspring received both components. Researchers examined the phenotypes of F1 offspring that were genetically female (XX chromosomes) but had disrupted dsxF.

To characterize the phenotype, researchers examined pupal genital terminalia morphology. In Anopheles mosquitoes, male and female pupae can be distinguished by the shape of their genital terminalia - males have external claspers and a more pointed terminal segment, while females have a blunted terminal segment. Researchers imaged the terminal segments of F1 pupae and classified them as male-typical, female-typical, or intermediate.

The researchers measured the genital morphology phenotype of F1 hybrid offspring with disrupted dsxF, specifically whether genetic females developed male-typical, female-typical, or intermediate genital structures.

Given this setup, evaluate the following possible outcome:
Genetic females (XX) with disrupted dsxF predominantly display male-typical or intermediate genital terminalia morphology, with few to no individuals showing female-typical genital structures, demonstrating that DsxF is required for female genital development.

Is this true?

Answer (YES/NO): NO